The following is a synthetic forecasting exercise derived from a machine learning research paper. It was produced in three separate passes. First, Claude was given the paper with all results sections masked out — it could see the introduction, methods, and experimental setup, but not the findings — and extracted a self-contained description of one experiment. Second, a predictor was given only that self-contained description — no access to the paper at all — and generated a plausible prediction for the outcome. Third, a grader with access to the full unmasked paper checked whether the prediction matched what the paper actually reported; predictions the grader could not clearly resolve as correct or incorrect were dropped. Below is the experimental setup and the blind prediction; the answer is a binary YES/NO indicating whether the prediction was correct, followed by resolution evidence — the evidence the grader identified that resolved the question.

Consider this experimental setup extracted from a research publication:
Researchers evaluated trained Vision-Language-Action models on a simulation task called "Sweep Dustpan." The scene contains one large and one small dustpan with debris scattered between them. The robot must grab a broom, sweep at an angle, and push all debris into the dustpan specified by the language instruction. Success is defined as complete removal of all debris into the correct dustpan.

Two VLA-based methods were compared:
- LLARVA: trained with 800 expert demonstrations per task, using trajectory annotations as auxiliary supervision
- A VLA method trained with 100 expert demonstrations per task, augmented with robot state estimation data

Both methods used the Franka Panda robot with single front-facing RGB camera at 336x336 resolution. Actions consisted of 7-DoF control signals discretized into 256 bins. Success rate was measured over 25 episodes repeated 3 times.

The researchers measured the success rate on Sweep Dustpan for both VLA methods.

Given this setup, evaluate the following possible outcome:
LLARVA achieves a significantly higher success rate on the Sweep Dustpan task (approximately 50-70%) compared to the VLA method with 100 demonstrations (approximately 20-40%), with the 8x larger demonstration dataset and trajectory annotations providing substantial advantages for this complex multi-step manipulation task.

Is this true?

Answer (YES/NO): NO